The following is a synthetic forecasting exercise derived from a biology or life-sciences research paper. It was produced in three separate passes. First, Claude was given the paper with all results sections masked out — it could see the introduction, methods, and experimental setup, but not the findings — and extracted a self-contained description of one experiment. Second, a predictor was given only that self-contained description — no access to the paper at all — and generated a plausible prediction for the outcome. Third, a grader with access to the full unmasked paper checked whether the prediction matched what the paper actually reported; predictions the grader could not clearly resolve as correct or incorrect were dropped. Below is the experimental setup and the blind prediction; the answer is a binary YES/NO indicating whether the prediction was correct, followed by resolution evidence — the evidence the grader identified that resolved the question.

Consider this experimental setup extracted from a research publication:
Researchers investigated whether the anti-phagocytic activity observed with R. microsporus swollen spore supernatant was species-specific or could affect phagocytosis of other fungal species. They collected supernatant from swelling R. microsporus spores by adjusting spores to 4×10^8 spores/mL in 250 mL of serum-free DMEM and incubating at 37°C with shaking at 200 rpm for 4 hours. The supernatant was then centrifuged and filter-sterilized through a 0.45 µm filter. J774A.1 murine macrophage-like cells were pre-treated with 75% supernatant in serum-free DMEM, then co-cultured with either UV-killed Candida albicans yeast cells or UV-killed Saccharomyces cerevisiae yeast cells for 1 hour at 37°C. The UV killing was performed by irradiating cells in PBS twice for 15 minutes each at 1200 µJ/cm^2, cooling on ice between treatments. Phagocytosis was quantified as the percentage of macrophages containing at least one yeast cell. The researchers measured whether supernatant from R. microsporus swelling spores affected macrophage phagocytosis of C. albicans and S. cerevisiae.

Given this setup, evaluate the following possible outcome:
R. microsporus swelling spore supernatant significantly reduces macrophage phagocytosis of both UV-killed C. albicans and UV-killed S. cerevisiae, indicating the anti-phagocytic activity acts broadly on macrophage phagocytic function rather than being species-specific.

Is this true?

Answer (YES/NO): YES